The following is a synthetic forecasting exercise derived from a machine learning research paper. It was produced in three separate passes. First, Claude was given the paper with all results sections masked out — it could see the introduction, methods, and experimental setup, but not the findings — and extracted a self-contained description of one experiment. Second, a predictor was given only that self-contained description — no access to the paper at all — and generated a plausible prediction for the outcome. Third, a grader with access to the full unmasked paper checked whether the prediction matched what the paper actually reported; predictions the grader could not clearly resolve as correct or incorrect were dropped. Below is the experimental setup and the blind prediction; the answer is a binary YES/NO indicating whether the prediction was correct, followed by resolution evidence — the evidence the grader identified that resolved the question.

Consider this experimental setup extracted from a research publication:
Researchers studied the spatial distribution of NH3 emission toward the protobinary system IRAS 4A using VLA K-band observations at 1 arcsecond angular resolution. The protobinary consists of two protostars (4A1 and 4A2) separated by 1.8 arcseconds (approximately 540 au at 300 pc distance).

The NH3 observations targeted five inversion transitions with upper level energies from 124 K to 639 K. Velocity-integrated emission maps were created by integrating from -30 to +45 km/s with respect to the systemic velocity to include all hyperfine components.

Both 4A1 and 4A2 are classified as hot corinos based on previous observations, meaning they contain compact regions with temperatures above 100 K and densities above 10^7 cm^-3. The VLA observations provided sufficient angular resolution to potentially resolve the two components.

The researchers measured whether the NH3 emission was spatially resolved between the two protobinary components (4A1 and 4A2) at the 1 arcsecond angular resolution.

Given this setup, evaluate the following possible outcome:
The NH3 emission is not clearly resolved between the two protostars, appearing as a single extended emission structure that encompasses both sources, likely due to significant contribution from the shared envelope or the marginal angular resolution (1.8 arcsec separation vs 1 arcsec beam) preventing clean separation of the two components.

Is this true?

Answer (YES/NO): NO